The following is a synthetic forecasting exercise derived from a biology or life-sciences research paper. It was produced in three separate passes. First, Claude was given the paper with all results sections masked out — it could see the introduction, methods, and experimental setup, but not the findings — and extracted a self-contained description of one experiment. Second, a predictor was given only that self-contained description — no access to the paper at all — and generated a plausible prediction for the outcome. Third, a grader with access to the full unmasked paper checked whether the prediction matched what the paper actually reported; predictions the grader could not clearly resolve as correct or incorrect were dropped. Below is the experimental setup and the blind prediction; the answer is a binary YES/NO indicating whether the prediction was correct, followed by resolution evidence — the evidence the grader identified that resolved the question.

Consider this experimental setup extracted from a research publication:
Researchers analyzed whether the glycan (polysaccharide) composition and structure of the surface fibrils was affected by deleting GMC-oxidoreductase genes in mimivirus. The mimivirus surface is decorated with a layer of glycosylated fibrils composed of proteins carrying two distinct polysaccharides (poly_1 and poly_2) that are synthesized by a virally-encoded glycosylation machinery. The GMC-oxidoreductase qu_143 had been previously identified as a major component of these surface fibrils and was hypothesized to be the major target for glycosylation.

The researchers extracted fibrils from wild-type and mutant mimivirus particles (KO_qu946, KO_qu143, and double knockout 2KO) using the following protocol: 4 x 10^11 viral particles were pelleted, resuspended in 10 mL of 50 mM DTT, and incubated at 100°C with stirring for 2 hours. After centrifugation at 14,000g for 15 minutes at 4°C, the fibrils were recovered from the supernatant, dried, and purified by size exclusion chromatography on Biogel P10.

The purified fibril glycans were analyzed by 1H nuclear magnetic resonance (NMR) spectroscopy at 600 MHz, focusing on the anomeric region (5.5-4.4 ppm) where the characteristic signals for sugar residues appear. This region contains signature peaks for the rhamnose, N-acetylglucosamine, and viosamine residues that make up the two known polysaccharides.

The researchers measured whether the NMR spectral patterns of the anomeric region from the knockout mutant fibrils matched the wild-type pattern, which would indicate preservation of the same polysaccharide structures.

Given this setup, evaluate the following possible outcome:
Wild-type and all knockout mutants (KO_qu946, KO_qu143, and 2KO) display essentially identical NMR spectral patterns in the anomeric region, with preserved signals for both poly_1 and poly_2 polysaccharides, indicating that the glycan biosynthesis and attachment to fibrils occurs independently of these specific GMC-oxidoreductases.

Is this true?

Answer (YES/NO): YES